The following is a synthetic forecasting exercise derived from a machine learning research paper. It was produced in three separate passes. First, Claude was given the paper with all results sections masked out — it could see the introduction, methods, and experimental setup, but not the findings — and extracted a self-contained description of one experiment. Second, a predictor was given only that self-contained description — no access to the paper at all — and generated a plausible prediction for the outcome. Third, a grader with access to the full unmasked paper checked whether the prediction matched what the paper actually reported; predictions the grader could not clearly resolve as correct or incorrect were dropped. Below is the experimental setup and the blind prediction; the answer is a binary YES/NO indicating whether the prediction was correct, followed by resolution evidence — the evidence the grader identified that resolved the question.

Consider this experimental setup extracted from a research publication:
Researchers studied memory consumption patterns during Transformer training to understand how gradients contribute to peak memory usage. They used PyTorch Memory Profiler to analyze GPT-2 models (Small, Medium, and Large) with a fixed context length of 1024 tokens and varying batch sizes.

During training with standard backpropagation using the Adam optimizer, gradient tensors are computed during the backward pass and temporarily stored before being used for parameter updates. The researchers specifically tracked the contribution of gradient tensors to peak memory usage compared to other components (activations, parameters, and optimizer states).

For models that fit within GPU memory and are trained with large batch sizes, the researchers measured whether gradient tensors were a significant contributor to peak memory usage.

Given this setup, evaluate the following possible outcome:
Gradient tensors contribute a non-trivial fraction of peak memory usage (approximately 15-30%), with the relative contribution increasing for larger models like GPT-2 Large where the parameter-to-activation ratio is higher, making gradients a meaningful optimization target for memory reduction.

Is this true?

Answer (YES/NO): NO